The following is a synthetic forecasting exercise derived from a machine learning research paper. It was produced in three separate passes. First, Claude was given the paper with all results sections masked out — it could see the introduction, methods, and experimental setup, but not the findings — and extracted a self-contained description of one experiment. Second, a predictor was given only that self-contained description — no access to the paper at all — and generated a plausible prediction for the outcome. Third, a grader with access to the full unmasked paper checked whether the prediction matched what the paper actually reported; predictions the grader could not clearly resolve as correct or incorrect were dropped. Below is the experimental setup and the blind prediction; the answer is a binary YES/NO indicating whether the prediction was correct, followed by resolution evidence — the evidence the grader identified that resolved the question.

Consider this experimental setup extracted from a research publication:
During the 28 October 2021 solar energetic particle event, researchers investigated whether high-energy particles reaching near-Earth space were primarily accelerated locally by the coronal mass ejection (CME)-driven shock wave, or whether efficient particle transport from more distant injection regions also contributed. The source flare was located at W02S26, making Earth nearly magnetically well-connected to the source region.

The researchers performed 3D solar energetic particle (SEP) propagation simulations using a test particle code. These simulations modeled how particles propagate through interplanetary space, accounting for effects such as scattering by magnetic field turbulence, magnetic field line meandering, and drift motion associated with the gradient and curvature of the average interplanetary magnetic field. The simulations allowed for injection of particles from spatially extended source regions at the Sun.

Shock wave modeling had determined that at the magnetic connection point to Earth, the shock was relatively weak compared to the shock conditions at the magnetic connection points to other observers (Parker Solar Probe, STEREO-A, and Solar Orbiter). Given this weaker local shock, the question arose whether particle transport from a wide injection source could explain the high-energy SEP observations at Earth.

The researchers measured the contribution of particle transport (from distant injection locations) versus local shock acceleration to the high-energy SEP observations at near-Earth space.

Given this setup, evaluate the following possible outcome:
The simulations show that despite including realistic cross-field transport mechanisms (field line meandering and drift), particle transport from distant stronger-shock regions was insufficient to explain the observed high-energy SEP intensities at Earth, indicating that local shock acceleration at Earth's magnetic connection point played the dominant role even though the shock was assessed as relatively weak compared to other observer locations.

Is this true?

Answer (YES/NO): NO